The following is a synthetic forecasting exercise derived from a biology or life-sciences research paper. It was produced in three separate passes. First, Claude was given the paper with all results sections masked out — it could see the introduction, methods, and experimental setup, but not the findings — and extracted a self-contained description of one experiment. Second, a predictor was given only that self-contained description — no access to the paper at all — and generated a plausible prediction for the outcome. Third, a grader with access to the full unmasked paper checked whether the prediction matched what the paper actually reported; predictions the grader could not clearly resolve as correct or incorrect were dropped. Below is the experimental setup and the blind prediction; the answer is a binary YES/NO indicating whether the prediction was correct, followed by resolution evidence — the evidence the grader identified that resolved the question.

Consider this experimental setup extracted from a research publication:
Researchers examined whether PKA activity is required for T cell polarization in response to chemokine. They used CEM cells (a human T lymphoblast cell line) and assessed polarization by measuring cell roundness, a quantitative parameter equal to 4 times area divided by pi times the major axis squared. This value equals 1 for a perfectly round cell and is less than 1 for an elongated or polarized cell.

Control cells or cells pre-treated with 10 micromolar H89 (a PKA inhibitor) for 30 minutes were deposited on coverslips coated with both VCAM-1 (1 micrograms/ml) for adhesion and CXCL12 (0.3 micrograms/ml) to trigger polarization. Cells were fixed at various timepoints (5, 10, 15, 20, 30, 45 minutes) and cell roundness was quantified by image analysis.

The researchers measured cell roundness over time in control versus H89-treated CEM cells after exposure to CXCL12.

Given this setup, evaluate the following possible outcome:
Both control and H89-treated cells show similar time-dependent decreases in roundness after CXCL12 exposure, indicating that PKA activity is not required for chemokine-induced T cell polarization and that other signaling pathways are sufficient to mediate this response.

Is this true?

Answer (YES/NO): NO